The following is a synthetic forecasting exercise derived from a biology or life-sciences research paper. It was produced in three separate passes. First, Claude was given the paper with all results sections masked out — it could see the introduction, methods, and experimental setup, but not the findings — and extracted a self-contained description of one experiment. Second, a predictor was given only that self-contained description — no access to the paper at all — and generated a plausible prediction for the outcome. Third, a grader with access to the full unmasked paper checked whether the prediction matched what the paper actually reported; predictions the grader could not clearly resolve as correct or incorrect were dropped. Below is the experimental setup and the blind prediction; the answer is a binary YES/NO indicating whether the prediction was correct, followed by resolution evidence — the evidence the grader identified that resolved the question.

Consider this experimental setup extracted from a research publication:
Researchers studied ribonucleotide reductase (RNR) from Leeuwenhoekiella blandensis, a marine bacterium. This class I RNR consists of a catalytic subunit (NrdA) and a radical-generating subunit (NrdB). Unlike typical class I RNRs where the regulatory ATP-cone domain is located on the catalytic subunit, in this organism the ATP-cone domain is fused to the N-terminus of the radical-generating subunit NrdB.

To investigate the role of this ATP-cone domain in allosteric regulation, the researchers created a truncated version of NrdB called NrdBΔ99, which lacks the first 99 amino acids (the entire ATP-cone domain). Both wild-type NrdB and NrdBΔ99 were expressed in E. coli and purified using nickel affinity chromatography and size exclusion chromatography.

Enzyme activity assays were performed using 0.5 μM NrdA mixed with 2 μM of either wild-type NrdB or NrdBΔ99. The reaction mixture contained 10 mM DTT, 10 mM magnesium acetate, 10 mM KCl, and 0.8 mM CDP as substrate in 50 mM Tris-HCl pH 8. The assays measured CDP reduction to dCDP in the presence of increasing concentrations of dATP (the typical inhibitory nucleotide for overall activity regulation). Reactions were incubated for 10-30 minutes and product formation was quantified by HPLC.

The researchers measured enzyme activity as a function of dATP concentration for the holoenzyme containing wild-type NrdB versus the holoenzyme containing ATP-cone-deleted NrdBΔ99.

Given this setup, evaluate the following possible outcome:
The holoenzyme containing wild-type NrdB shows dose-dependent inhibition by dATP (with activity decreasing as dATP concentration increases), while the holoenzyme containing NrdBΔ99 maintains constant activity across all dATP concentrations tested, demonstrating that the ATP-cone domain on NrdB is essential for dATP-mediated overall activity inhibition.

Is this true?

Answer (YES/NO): NO